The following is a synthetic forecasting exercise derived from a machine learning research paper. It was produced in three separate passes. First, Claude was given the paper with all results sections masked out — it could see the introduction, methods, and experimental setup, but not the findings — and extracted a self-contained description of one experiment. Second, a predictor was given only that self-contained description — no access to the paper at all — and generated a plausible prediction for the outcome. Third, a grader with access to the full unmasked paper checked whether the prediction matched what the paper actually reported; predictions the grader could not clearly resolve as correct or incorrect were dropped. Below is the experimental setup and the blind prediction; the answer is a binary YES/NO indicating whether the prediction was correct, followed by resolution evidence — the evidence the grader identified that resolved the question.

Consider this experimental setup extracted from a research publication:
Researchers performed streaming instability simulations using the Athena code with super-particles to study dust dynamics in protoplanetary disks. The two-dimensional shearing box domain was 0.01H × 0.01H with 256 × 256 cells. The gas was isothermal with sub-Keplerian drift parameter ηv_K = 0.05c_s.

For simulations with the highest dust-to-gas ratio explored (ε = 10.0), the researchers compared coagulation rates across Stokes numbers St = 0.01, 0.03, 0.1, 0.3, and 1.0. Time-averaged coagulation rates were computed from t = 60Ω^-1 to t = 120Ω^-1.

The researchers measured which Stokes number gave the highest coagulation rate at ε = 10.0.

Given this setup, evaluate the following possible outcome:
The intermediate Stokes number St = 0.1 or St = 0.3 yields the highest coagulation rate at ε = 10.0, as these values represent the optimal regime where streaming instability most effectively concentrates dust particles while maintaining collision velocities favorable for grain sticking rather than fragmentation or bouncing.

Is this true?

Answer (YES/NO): YES